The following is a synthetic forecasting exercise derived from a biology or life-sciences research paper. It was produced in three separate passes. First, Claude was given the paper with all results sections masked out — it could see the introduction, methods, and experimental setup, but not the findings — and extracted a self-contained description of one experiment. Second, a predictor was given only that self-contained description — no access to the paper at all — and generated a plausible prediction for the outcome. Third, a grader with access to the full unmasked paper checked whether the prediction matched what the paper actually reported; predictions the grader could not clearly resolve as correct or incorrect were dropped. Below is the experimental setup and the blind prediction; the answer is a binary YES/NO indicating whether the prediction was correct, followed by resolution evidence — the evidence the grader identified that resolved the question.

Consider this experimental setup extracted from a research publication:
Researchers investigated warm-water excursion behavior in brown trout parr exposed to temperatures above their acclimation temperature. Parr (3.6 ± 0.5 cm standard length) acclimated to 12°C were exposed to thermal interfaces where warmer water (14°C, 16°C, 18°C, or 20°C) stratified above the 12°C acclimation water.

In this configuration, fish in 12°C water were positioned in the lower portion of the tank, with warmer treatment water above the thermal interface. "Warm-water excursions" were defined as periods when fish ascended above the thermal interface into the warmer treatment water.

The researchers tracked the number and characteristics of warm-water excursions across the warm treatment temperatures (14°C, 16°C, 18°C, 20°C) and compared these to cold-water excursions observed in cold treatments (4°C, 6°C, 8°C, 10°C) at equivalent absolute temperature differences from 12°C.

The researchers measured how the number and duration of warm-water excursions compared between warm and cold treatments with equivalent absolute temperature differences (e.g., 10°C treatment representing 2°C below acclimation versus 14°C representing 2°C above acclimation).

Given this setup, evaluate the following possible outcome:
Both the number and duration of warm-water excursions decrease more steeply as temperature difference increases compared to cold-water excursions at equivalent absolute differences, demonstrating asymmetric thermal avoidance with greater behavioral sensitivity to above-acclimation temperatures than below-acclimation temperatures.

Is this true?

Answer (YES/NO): NO